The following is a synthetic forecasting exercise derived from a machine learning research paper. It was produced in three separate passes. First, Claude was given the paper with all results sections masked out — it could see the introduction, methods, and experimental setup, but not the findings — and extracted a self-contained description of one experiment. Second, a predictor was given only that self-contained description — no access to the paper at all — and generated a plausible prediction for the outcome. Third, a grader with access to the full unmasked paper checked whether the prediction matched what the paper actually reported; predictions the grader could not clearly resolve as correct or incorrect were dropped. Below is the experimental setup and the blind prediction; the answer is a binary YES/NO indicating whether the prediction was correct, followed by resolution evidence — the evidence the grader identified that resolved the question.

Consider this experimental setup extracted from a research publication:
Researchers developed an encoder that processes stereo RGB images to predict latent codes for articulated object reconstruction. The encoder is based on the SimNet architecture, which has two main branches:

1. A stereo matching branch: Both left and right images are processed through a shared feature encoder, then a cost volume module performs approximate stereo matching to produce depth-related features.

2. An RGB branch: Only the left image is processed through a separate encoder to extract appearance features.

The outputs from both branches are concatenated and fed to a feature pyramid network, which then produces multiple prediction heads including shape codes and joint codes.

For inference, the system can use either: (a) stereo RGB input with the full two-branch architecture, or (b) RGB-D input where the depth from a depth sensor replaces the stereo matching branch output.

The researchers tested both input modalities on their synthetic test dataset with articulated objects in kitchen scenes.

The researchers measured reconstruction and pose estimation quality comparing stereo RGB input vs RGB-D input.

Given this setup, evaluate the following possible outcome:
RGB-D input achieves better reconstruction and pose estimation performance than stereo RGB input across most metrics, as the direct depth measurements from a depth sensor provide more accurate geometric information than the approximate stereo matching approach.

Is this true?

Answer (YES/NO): YES